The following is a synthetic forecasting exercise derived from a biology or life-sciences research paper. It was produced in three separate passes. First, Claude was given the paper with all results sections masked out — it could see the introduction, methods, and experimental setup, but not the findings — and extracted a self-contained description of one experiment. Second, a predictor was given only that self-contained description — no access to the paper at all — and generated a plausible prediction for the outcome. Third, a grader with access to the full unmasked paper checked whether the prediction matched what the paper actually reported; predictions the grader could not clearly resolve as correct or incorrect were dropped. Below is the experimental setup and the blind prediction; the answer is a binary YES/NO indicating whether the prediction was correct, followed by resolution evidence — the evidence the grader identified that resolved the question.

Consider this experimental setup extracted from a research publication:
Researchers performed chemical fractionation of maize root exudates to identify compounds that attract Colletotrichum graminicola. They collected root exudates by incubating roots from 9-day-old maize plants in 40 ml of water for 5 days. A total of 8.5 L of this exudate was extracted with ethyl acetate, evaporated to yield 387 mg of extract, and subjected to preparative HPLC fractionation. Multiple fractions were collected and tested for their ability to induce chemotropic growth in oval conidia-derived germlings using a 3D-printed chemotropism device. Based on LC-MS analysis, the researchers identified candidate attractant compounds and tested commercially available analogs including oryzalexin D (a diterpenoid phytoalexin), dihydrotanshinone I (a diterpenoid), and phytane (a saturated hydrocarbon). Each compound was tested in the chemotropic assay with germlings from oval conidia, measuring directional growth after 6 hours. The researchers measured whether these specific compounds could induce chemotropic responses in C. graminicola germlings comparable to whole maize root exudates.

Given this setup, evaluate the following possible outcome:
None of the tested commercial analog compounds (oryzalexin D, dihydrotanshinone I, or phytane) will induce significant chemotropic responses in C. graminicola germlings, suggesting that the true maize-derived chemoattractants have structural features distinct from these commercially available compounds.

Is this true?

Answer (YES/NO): NO